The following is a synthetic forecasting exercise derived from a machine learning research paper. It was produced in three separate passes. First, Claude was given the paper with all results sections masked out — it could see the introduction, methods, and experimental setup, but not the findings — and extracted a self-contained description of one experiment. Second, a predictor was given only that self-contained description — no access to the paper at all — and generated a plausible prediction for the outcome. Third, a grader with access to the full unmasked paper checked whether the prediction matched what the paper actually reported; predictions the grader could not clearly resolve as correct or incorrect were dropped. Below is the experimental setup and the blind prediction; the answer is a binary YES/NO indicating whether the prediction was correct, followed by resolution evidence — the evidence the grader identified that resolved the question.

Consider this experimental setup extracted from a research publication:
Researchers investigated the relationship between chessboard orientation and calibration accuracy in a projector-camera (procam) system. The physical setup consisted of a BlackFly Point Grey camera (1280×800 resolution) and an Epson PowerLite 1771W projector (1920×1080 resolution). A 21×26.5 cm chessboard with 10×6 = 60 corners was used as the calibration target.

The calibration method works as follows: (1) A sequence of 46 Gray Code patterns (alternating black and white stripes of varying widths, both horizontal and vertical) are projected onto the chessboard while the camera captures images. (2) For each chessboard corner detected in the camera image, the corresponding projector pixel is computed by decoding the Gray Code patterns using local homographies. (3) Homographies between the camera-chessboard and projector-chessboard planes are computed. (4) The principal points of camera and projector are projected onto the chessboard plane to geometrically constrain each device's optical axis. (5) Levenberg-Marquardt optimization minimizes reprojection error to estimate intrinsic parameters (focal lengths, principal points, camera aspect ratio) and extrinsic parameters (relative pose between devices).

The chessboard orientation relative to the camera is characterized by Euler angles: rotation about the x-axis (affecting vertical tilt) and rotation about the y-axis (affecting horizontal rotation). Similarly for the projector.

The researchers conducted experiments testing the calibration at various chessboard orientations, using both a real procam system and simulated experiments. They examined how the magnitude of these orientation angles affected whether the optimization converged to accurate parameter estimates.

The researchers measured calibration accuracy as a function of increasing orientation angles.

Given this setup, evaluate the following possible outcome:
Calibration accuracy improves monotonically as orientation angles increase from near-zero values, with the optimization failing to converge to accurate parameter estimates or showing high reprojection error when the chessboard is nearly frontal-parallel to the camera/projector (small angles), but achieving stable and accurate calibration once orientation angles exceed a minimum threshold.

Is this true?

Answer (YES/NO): YES